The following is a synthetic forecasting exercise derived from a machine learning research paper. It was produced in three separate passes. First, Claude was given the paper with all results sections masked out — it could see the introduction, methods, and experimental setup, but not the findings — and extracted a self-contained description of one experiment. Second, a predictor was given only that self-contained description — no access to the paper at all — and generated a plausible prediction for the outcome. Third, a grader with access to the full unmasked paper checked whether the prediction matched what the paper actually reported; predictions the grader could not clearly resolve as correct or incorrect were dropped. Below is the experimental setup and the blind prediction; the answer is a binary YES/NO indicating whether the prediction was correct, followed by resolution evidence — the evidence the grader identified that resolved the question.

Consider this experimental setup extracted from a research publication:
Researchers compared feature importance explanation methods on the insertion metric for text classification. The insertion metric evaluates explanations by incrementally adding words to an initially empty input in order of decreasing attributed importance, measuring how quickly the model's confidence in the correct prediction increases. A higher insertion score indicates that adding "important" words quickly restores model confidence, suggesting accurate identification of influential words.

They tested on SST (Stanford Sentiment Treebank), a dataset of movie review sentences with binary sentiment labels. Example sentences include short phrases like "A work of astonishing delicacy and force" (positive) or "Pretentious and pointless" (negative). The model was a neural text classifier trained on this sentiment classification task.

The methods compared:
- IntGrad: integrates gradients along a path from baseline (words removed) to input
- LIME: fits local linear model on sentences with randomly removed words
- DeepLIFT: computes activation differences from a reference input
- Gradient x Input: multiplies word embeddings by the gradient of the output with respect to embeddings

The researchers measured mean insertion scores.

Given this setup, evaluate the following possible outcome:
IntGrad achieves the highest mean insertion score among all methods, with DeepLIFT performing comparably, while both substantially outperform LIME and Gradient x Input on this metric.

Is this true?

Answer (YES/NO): NO